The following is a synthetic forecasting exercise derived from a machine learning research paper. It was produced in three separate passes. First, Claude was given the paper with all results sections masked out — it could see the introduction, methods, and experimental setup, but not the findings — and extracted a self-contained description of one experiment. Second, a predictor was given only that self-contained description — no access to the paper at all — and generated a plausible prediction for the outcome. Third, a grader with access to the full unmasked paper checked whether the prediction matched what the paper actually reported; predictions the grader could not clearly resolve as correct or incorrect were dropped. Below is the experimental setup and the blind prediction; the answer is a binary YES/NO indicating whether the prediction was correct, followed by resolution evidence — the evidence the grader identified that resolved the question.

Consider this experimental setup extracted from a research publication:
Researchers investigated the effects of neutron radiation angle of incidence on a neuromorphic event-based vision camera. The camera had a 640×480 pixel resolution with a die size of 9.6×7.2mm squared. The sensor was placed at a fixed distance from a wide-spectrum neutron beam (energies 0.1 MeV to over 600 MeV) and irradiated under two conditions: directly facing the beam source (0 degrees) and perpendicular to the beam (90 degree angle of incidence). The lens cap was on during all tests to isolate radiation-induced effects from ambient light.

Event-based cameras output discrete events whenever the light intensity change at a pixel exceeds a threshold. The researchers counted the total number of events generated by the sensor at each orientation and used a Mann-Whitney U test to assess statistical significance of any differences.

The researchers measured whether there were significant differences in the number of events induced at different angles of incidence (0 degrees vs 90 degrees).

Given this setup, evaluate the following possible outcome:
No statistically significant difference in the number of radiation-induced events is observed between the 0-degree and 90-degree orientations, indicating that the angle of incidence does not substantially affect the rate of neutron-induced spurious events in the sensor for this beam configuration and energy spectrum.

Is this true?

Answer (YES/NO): YES